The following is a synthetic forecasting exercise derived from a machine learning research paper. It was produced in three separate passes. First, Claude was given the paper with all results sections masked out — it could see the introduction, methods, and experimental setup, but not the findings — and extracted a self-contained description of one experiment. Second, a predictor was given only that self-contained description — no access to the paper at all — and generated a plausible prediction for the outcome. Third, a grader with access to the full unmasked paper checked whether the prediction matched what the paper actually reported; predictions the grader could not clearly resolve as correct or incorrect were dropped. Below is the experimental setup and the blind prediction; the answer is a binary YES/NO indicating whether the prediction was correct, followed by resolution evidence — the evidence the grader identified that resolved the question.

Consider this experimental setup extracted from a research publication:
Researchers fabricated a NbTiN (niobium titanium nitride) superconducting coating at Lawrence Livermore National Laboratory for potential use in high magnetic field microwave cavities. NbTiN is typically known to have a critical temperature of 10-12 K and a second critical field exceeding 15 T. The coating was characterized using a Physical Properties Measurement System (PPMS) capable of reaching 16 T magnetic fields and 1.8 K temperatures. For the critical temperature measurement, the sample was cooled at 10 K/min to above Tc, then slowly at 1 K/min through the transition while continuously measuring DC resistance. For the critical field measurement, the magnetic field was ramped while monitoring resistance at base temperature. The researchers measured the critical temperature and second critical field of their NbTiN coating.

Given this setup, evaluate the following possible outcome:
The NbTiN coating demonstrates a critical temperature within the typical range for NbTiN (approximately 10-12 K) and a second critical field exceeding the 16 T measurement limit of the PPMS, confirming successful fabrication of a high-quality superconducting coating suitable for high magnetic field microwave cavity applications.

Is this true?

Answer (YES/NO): NO